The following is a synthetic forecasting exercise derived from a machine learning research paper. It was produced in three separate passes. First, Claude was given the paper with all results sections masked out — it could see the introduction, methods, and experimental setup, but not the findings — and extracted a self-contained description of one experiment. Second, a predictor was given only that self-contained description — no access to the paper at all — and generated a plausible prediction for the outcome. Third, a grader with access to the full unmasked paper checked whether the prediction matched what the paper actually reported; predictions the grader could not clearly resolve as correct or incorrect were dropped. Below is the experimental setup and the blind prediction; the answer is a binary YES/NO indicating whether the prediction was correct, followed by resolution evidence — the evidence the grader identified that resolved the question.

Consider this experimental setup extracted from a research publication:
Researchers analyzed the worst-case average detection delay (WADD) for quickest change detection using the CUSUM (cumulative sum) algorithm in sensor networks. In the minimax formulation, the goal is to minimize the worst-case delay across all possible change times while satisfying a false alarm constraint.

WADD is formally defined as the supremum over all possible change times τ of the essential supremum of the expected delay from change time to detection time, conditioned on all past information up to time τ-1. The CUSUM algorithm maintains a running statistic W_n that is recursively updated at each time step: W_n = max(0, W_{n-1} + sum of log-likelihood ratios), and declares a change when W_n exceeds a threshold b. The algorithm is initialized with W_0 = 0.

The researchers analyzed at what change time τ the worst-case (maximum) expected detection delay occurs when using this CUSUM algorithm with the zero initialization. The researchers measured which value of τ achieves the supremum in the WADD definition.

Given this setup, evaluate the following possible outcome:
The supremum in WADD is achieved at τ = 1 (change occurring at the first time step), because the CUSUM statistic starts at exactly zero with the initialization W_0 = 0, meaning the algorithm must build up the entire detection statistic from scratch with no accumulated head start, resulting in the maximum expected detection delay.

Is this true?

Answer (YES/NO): YES